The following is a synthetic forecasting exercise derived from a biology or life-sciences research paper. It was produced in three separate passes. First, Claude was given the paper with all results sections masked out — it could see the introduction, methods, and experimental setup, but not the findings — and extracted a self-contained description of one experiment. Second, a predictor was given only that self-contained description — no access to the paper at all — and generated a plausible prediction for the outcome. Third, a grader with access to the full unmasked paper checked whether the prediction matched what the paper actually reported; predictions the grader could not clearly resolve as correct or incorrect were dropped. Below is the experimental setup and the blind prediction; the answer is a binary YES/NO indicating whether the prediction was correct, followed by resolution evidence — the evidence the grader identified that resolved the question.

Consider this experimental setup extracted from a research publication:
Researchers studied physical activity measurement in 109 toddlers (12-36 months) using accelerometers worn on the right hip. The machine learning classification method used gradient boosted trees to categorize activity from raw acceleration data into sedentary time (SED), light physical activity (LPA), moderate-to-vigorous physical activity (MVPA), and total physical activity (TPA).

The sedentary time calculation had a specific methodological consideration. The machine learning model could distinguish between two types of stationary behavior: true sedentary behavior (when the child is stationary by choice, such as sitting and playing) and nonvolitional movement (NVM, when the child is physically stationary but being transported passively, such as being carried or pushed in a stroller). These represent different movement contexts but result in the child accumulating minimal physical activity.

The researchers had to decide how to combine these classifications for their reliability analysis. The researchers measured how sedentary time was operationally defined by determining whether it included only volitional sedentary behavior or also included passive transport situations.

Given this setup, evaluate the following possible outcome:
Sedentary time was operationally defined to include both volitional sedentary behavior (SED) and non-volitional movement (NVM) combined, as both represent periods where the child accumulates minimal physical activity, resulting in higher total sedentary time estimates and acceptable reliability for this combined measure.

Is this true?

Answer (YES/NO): YES